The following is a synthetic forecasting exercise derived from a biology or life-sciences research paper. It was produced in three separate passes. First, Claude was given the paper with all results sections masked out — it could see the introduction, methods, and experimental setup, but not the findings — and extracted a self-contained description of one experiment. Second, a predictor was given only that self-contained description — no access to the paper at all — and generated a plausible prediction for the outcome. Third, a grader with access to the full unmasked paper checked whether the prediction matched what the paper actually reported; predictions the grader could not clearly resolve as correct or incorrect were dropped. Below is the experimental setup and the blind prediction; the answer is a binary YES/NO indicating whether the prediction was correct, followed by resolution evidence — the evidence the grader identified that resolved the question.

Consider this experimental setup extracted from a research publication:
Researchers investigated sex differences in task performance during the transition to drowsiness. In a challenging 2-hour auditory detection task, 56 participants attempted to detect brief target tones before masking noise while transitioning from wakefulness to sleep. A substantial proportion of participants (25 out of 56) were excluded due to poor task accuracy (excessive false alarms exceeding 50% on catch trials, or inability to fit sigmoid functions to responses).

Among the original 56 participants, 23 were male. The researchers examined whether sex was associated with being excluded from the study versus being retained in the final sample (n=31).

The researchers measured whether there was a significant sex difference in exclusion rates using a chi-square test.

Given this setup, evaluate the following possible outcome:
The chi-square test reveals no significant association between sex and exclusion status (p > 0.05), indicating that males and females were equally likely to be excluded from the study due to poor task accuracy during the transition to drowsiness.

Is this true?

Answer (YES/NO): NO